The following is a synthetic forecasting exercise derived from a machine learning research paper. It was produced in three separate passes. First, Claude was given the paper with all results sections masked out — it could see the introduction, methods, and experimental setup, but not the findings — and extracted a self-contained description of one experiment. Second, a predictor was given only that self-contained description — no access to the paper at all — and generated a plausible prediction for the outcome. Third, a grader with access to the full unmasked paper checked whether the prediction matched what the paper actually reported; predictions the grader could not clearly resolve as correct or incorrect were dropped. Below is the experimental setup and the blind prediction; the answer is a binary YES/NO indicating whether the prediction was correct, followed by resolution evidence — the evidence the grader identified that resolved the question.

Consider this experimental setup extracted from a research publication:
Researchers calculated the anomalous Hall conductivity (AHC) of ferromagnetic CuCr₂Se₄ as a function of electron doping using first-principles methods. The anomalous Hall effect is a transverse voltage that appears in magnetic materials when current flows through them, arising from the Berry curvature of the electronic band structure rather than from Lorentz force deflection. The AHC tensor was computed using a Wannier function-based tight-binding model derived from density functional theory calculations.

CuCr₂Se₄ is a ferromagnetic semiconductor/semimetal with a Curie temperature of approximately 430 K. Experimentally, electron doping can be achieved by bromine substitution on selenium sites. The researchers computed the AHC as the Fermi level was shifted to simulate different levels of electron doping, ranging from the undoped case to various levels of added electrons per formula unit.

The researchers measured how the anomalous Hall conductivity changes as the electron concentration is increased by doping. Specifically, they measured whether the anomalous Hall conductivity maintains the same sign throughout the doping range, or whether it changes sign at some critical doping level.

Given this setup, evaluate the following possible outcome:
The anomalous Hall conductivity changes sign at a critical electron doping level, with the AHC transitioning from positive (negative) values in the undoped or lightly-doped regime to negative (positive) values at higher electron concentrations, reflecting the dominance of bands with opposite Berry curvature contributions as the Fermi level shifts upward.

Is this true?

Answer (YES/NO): YES